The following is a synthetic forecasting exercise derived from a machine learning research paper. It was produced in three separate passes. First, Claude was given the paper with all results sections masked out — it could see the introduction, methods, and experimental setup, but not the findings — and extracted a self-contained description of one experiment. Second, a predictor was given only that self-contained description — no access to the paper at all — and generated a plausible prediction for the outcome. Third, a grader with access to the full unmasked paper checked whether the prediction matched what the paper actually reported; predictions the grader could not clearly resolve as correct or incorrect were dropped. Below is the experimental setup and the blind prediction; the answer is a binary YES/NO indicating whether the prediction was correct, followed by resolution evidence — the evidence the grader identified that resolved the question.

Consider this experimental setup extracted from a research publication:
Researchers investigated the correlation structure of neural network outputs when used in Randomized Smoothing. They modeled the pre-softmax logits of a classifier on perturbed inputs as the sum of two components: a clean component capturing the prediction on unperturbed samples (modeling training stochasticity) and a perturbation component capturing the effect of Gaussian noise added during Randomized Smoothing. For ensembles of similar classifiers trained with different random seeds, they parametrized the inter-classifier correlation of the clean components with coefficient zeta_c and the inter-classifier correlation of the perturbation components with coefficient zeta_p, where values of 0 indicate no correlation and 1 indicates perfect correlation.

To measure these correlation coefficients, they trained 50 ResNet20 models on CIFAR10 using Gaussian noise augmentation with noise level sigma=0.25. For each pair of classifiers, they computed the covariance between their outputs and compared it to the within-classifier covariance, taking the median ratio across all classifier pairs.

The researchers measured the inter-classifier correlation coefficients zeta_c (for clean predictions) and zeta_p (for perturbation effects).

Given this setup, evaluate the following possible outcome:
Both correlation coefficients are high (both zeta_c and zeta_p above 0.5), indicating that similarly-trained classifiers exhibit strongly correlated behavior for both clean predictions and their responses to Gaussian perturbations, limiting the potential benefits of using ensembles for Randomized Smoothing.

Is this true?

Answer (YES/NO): NO